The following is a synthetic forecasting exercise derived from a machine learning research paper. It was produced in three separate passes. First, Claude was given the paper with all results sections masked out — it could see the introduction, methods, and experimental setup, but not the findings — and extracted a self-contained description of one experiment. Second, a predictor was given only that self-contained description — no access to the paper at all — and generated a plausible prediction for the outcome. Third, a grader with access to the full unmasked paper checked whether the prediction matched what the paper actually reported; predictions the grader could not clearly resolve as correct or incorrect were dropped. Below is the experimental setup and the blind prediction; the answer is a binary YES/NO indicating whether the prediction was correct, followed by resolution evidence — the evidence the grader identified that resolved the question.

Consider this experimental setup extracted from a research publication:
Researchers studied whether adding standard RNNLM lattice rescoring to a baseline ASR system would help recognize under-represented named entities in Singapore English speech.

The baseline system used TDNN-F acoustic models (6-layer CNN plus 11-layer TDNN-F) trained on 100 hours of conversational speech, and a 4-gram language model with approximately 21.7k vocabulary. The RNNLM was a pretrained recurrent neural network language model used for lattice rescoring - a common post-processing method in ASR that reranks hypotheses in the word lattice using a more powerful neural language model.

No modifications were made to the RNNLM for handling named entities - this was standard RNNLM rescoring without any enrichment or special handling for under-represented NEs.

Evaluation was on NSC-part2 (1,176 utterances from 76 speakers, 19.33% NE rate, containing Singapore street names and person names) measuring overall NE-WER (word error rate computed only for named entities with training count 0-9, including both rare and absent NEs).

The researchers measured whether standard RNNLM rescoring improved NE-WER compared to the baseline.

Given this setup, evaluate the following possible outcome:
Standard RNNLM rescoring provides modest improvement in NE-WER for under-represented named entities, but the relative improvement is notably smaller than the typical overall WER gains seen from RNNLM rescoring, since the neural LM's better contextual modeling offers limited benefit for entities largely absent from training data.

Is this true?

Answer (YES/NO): YES